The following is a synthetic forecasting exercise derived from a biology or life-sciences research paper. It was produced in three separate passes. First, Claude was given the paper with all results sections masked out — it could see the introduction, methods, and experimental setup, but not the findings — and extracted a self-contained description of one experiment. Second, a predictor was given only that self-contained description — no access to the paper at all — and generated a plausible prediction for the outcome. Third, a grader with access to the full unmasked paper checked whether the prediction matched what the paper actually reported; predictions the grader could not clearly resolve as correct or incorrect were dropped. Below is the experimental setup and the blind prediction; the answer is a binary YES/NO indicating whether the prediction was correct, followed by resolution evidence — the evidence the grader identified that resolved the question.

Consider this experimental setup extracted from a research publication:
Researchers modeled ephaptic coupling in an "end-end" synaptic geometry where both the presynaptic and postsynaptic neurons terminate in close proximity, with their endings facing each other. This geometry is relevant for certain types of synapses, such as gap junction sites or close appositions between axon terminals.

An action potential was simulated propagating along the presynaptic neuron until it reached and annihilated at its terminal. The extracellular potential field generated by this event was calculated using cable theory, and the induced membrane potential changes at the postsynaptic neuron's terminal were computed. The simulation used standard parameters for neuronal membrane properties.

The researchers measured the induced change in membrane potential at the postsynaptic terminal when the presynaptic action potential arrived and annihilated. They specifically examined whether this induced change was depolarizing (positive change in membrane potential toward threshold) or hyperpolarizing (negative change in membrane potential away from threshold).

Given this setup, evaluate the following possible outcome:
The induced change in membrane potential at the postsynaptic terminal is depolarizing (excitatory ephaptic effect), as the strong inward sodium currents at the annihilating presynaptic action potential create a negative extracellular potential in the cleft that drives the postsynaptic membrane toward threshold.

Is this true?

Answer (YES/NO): NO